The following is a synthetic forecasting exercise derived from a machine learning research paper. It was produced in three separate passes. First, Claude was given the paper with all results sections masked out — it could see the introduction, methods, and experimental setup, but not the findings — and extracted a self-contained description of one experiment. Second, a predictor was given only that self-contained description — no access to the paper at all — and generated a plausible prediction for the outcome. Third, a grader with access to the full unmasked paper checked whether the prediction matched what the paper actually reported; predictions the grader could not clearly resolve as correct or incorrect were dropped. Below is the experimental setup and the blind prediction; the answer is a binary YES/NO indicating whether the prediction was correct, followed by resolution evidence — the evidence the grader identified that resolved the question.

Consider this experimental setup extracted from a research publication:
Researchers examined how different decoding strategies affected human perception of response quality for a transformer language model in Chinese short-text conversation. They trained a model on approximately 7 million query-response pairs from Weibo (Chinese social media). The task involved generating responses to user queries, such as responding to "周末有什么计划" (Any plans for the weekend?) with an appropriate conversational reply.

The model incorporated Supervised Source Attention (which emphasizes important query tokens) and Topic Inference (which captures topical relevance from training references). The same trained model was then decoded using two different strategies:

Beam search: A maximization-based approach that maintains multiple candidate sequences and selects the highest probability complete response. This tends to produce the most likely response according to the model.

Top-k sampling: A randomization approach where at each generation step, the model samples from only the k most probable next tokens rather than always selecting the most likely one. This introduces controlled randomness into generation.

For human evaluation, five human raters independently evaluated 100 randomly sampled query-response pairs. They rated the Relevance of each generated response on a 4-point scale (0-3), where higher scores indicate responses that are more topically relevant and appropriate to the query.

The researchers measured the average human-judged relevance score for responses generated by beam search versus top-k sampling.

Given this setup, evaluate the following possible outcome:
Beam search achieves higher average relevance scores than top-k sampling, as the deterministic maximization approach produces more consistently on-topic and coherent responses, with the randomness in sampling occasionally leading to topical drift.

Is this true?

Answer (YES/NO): NO